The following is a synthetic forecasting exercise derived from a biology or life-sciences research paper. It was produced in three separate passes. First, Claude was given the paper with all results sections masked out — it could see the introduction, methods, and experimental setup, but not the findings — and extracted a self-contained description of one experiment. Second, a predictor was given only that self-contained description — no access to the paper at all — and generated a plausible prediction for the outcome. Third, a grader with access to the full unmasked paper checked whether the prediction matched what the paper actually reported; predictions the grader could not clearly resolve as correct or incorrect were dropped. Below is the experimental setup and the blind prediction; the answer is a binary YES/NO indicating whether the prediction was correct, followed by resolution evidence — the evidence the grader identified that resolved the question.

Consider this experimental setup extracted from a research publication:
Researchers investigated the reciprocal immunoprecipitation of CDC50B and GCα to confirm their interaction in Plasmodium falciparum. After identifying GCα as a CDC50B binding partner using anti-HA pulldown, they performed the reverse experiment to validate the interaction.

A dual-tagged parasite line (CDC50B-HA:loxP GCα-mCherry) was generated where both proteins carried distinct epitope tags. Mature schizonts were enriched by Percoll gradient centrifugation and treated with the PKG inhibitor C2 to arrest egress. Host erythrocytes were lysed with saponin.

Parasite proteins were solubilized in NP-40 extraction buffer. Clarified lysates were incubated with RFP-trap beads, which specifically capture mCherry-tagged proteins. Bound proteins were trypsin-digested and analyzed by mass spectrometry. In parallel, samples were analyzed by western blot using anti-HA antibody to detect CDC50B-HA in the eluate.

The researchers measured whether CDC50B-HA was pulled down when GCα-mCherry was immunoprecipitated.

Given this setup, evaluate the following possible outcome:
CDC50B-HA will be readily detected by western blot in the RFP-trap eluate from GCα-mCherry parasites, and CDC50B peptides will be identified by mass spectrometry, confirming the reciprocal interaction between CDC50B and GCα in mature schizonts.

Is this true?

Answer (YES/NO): NO